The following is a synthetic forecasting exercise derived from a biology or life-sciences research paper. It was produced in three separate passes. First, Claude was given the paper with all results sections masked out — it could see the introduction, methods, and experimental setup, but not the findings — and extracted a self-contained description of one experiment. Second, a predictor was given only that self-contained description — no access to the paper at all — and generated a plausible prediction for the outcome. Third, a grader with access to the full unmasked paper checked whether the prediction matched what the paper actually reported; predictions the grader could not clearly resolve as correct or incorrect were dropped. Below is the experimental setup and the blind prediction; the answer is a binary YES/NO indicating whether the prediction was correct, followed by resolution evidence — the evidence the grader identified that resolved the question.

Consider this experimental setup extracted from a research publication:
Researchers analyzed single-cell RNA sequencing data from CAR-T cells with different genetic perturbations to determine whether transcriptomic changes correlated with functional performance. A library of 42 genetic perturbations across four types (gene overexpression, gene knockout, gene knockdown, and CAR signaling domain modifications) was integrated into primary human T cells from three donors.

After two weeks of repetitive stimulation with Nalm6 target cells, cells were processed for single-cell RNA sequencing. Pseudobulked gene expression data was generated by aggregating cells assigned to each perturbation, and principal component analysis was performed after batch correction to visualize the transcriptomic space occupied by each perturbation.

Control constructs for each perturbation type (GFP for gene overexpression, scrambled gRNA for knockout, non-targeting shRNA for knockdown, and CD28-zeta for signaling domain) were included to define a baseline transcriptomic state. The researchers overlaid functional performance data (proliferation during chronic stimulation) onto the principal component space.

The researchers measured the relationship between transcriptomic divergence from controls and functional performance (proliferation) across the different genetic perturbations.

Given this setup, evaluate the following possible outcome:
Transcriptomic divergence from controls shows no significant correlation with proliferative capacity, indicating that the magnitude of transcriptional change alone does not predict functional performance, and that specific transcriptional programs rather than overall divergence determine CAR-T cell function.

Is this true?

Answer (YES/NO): NO